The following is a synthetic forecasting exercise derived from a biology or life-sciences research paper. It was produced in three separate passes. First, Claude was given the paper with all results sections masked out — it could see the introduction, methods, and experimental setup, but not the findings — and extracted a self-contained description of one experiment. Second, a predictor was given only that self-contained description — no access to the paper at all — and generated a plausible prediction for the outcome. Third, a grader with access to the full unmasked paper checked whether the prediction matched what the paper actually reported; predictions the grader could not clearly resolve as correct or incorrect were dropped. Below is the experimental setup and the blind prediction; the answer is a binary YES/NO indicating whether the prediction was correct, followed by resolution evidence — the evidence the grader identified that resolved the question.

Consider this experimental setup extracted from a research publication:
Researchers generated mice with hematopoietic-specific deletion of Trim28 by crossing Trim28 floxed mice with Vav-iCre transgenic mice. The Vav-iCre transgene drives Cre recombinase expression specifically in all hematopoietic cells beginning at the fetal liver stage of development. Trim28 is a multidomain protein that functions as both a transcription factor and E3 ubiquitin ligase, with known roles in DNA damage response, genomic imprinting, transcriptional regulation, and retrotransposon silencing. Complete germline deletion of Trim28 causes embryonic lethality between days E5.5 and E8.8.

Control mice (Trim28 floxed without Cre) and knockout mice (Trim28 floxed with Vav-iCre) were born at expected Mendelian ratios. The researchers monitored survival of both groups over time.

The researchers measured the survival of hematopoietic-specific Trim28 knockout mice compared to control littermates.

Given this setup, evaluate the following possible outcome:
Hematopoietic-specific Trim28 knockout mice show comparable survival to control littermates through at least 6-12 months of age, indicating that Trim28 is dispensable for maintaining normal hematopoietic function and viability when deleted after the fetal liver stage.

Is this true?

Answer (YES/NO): NO